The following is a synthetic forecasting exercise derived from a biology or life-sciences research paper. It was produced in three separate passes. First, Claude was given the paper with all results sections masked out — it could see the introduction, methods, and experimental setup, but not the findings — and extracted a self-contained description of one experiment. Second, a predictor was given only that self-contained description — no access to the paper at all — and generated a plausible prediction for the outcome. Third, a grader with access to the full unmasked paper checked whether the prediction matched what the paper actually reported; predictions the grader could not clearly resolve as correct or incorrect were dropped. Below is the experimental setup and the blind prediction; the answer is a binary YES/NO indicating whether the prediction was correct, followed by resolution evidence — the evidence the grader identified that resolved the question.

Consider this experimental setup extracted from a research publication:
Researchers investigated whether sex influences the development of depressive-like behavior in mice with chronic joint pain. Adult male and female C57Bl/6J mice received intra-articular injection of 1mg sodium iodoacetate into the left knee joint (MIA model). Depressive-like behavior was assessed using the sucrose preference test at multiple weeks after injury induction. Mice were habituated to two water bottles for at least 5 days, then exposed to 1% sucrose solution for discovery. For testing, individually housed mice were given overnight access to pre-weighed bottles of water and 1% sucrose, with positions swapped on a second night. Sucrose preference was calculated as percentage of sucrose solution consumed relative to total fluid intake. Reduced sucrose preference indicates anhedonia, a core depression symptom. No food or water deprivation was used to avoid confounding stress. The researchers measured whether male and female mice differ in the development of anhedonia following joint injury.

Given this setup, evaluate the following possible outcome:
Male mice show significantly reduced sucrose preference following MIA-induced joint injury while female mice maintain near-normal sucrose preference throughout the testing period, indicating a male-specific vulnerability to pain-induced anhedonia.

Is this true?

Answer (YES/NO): NO